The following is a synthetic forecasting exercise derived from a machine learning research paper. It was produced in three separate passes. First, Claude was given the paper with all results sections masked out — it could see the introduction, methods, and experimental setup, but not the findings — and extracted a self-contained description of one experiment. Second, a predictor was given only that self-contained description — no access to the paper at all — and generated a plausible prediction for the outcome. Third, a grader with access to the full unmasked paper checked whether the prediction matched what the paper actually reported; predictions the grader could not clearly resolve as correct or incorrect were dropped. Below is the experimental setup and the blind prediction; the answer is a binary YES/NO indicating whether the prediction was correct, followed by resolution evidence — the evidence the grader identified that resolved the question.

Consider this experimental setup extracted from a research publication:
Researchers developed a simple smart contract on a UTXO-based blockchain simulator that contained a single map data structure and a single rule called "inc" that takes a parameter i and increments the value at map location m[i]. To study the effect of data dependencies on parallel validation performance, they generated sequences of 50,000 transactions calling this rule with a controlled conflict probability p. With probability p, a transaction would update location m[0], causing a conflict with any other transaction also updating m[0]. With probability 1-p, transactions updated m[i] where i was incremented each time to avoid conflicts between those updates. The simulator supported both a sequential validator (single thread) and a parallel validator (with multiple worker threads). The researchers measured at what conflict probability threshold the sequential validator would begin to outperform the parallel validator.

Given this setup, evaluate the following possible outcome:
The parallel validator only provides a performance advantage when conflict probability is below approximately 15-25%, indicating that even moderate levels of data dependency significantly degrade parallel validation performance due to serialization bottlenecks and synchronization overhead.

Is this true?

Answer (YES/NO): NO